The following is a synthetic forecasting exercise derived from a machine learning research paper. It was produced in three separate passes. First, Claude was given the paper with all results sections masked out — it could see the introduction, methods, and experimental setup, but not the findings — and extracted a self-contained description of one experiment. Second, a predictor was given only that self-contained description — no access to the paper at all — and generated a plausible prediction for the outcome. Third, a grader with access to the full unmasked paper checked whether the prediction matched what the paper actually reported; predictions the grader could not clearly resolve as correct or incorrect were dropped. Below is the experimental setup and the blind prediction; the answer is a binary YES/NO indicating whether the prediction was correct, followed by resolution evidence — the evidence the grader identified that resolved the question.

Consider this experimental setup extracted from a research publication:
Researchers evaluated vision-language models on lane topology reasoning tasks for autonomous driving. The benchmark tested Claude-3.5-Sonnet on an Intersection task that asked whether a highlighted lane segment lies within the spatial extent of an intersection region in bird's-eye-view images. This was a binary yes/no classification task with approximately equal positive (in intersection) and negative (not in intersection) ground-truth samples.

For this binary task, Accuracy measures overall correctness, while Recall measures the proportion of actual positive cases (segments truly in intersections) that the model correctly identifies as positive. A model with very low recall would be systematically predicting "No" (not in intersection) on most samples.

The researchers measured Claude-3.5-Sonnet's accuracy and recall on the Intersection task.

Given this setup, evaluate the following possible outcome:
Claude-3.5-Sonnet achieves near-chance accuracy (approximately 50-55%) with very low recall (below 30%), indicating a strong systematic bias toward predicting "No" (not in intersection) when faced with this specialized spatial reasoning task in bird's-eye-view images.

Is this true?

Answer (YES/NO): NO